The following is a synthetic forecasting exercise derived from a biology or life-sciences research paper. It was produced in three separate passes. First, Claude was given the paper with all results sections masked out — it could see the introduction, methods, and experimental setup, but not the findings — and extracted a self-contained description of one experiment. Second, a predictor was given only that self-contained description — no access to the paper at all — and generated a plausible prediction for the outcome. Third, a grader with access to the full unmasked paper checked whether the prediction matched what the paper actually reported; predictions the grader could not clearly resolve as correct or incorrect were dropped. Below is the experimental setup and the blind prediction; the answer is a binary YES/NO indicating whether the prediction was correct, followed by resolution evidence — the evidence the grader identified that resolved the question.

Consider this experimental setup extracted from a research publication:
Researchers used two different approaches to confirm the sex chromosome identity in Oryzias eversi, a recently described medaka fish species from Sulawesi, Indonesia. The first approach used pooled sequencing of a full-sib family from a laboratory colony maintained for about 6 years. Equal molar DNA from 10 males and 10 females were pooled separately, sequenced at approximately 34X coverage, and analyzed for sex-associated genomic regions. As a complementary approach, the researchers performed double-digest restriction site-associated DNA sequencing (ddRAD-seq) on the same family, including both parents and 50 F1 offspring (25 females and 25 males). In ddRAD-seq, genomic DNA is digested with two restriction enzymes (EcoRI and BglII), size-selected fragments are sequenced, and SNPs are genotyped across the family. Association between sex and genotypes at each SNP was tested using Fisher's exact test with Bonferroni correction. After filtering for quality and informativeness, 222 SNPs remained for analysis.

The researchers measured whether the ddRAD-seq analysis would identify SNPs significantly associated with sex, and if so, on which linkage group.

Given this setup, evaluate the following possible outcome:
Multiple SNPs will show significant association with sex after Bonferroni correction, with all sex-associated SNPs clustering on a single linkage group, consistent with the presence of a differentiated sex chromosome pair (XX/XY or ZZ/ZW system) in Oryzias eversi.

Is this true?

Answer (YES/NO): NO